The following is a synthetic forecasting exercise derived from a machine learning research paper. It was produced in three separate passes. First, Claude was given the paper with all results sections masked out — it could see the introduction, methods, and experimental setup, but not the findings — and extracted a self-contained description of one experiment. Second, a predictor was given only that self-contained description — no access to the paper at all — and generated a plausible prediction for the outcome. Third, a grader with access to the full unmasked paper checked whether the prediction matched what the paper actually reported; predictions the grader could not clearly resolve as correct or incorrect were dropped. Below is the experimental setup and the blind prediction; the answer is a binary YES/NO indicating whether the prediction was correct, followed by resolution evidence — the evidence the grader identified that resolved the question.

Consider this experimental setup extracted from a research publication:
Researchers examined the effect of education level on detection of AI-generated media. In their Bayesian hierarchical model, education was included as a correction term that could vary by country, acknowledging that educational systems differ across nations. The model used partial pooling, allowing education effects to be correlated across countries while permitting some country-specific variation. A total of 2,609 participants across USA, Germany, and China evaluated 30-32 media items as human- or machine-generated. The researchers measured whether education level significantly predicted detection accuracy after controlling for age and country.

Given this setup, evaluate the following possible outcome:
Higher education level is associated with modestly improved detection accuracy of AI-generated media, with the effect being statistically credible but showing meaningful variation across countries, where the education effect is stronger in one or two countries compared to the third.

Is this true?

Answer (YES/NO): NO